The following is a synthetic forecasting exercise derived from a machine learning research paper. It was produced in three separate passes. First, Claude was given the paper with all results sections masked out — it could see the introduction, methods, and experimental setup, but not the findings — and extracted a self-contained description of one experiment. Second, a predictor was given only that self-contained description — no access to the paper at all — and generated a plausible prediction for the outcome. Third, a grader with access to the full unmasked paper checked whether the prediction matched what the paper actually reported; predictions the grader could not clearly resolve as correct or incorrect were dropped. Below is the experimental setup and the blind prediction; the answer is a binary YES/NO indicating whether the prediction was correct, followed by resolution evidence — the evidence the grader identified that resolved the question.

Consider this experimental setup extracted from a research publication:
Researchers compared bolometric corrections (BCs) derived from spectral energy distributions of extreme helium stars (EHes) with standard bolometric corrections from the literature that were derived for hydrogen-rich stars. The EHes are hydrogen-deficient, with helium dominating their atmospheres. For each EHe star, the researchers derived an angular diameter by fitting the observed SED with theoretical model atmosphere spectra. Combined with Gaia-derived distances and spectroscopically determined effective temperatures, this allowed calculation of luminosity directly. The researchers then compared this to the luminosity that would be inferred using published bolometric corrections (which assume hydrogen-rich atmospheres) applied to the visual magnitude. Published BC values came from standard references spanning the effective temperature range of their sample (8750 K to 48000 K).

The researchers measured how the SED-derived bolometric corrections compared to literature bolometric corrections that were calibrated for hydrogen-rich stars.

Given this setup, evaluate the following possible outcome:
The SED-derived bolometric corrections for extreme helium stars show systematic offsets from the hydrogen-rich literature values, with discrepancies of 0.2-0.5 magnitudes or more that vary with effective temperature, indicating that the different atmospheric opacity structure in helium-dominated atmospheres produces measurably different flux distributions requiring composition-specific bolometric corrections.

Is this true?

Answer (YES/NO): YES